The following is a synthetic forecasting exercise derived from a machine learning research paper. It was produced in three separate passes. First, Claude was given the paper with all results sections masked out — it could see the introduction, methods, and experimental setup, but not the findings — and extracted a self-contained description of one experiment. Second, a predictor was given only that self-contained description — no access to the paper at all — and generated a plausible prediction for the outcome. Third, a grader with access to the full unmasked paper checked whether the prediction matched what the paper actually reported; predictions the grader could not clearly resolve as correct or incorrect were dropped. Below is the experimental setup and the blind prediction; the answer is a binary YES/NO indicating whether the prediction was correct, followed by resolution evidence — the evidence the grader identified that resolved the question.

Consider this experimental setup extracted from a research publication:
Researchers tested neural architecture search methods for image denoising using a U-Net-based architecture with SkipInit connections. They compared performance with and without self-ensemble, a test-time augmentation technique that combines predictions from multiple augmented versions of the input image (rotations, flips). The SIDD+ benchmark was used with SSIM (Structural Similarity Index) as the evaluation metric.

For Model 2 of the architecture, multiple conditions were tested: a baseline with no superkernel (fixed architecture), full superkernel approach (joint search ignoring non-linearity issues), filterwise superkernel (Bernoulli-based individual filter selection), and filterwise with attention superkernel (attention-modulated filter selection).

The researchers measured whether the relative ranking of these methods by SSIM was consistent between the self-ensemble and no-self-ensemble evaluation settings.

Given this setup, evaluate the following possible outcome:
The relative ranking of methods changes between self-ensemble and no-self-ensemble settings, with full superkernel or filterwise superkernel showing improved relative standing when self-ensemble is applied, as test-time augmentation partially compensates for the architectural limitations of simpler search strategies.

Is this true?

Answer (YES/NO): YES